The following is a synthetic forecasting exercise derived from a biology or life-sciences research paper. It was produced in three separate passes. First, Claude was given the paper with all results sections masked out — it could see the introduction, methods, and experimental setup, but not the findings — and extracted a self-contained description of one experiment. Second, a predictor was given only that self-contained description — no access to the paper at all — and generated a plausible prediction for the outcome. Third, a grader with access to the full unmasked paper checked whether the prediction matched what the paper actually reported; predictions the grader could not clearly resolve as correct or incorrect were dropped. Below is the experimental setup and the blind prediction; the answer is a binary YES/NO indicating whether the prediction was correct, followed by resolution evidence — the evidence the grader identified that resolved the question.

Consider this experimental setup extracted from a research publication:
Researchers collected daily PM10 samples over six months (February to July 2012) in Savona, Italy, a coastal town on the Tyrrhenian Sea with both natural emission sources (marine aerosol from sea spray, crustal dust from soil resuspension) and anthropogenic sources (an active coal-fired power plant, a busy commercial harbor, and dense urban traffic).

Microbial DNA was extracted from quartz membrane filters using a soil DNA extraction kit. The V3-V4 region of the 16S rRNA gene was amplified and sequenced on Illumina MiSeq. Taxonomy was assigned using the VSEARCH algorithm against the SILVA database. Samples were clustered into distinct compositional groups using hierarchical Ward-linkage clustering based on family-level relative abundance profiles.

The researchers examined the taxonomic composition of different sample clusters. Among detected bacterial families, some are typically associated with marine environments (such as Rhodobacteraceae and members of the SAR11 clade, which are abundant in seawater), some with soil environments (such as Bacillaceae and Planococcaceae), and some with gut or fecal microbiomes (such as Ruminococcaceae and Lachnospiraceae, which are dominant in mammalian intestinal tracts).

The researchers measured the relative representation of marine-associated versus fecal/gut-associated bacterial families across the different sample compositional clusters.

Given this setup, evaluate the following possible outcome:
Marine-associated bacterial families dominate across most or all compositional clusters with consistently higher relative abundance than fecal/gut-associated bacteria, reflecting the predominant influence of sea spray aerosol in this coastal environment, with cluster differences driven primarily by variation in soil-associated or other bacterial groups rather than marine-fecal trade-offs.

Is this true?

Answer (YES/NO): NO